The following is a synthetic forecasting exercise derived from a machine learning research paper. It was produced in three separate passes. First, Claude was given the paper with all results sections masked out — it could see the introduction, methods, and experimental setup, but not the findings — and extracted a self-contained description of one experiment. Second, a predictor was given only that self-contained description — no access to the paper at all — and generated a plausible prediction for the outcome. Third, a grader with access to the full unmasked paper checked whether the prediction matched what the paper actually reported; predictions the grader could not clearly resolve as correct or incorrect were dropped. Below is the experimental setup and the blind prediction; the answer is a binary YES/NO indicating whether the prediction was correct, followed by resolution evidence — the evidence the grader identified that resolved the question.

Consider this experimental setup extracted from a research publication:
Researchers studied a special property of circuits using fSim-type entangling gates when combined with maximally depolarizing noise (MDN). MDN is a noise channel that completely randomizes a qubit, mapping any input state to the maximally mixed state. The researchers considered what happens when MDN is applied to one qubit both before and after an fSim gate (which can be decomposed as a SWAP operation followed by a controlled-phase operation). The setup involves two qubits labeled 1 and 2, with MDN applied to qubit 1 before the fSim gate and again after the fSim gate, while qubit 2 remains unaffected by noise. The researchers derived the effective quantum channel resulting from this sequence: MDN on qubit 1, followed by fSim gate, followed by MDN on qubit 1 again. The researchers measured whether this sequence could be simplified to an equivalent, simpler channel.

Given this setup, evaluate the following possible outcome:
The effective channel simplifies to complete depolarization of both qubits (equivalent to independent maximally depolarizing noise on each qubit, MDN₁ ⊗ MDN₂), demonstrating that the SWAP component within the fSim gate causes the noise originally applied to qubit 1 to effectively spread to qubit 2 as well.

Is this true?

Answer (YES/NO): YES